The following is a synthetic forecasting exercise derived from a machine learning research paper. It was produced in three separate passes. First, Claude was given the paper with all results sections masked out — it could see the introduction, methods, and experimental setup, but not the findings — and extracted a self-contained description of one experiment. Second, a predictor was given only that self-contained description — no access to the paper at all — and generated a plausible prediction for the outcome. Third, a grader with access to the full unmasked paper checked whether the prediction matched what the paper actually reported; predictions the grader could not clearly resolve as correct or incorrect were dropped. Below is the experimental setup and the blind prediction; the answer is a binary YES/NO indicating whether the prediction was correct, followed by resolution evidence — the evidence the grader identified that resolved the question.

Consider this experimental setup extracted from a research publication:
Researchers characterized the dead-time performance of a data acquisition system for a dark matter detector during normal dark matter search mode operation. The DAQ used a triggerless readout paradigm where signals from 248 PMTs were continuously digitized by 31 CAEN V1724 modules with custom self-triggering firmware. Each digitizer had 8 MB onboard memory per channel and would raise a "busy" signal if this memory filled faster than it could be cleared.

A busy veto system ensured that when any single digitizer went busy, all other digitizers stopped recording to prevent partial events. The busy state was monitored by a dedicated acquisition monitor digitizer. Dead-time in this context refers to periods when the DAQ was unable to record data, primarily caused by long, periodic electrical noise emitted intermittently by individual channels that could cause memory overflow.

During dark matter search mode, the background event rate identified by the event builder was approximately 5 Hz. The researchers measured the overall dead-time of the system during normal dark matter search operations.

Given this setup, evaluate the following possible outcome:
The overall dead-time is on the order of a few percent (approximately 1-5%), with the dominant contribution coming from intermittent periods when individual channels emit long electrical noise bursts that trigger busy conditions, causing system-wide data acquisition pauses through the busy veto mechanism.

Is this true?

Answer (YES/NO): NO